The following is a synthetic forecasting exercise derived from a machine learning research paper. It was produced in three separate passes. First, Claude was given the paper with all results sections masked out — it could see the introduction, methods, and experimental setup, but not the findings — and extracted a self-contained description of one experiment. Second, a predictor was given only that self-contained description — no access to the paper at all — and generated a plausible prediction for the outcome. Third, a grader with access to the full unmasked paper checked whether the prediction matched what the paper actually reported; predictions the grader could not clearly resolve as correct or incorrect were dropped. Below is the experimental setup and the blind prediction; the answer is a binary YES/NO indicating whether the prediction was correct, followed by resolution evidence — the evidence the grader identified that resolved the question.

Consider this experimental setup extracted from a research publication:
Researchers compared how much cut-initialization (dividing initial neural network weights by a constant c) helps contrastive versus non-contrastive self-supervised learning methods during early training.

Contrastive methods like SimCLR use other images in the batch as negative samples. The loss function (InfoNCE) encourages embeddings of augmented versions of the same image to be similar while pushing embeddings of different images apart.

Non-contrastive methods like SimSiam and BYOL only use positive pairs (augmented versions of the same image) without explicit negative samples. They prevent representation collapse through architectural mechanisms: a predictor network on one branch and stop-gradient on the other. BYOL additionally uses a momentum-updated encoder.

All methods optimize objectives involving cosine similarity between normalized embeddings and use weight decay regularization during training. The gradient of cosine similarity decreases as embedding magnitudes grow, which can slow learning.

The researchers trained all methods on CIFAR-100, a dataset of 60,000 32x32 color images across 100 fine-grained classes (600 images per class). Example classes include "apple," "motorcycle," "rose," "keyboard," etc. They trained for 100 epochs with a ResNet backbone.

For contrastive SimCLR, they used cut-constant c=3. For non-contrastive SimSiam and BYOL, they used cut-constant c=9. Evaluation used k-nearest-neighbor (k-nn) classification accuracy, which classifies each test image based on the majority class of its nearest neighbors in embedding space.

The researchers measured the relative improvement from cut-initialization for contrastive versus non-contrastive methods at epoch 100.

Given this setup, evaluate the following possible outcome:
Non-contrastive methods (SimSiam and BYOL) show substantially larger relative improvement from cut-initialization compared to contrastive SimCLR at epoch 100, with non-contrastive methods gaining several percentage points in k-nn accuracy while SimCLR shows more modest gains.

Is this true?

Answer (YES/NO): YES